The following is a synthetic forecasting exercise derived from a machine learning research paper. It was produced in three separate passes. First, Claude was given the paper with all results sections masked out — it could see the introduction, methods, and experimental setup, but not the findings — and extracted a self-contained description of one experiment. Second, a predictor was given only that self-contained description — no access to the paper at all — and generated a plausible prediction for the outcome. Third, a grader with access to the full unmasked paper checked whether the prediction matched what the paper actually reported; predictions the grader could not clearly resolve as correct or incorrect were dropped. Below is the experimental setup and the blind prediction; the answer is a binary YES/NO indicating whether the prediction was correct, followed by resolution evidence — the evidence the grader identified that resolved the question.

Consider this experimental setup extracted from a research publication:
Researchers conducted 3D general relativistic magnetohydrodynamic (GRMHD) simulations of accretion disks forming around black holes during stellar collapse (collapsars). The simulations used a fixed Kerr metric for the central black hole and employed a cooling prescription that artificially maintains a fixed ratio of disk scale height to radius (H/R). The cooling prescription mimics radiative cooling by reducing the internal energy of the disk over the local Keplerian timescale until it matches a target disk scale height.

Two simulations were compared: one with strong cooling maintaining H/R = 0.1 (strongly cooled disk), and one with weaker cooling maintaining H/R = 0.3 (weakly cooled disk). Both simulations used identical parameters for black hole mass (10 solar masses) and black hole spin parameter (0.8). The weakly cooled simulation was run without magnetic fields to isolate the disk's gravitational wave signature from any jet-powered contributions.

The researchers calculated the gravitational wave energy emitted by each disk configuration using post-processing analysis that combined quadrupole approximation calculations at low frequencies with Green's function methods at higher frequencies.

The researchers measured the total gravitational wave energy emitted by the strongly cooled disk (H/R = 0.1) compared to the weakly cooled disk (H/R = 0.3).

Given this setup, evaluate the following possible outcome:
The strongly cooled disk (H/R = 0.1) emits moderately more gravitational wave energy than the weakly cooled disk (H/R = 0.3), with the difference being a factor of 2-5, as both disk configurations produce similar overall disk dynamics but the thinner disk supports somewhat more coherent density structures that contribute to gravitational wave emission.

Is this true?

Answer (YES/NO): NO